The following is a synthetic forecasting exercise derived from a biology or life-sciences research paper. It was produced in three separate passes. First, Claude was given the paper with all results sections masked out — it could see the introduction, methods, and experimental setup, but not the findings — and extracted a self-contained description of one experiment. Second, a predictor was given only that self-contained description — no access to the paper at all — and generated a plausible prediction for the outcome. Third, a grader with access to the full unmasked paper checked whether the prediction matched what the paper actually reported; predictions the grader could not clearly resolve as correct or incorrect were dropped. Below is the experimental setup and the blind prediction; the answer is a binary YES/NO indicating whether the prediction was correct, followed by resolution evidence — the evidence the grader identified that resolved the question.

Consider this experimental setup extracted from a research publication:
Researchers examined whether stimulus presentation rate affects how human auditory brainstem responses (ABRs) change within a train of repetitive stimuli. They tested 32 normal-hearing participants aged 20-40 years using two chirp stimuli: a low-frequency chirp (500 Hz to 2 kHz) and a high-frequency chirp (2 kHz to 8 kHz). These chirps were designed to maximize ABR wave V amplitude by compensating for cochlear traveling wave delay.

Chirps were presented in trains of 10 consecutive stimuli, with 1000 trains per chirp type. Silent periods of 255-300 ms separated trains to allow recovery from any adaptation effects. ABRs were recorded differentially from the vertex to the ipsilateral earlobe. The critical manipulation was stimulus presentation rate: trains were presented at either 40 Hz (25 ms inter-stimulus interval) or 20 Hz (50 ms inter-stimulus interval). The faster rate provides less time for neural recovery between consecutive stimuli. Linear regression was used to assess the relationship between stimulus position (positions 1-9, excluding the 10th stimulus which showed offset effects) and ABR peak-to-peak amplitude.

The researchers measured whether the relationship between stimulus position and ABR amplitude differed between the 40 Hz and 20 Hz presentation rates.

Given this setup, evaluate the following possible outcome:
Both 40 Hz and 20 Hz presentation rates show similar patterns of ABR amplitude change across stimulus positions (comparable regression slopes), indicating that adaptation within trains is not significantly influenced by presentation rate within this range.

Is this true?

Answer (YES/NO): NO